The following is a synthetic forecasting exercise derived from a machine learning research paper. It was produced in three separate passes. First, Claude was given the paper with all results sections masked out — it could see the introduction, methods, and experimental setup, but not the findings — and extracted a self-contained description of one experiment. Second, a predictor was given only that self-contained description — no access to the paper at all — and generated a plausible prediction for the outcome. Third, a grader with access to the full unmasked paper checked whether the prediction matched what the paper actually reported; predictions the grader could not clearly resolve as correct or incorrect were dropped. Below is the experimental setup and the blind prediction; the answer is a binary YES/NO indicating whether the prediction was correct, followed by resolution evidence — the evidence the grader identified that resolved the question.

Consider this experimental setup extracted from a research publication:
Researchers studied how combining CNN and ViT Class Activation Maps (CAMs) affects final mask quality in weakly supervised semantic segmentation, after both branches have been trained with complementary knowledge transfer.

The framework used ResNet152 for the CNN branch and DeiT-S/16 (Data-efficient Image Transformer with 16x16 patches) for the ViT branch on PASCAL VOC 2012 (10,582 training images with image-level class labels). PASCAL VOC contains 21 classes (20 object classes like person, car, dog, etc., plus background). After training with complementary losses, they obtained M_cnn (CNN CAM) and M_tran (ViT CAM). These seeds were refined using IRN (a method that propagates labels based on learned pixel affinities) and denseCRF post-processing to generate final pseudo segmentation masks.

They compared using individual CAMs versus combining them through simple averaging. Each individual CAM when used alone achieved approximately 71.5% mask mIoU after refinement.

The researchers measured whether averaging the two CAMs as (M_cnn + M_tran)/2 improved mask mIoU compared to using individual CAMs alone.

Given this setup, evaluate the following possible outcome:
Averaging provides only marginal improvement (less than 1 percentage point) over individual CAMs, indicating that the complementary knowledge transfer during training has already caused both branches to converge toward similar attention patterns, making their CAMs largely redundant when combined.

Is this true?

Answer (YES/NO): YES